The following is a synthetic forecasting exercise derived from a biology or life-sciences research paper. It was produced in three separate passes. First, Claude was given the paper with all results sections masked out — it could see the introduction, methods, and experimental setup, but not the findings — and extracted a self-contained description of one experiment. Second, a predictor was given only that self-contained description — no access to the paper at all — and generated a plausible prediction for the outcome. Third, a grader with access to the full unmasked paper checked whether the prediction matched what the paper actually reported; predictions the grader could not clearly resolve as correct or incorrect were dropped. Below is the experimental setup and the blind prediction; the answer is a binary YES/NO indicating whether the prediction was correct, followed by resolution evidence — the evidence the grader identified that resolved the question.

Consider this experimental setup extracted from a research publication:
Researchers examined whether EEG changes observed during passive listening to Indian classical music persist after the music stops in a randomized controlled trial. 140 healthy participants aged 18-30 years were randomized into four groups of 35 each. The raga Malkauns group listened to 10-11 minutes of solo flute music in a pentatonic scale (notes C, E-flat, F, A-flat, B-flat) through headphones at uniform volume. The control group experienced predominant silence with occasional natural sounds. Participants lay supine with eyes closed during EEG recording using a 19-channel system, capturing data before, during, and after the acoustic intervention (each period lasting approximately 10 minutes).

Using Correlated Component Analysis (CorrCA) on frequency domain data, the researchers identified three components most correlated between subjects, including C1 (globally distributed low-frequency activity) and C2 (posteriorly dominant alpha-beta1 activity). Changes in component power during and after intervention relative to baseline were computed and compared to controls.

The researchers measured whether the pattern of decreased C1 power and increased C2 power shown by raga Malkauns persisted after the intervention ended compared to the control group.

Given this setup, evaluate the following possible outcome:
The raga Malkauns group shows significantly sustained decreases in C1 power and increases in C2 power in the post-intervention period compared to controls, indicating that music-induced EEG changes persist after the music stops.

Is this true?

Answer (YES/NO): YES